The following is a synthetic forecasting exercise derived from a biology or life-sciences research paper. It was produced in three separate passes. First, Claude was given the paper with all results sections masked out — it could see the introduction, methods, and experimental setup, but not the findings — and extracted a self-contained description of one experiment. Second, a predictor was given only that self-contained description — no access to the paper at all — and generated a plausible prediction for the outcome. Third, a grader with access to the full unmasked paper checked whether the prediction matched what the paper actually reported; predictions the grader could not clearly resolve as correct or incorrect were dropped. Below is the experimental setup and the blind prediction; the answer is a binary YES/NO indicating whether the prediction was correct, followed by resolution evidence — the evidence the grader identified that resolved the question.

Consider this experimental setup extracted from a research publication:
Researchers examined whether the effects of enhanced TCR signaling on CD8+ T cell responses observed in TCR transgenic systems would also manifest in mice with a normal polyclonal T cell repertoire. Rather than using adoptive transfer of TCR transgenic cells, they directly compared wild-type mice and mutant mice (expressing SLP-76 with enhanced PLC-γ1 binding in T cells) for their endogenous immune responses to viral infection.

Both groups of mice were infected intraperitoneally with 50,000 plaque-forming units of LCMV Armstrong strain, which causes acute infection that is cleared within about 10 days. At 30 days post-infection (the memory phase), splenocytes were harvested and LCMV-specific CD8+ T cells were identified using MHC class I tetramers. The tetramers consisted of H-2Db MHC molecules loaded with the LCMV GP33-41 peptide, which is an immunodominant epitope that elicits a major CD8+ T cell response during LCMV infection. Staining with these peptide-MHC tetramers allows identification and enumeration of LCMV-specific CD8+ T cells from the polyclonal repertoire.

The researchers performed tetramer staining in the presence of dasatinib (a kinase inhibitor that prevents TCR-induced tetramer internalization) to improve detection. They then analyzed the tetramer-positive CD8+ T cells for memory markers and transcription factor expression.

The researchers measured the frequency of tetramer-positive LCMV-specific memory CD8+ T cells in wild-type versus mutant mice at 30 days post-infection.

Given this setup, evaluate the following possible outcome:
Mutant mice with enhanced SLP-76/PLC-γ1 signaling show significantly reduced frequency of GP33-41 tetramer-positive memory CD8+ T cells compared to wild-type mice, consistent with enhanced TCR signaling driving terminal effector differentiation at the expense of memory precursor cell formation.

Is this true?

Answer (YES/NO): NO